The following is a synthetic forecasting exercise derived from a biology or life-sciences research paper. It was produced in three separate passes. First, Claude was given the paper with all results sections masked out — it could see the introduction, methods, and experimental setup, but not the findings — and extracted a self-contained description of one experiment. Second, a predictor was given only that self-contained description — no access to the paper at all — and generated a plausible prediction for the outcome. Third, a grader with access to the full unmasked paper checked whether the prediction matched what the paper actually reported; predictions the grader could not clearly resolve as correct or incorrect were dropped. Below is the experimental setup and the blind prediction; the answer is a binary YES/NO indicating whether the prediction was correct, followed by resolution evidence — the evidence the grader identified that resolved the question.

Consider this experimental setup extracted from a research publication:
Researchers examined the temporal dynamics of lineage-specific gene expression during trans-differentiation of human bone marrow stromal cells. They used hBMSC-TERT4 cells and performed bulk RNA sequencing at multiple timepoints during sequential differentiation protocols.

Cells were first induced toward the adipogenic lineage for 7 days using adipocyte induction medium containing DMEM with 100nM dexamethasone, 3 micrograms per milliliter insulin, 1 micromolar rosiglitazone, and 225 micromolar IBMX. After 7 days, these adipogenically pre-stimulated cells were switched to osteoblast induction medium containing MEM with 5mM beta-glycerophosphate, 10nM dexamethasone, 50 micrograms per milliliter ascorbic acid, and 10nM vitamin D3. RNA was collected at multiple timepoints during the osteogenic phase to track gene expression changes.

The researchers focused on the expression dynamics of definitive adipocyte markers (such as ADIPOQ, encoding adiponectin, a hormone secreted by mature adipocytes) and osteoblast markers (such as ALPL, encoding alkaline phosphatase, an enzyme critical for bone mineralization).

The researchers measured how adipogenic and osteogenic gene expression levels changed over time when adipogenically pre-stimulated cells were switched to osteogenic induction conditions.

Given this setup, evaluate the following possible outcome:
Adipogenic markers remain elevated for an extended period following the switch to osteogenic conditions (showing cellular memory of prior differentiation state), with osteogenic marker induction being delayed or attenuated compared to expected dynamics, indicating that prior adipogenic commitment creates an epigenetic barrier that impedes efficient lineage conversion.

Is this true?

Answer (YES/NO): NO